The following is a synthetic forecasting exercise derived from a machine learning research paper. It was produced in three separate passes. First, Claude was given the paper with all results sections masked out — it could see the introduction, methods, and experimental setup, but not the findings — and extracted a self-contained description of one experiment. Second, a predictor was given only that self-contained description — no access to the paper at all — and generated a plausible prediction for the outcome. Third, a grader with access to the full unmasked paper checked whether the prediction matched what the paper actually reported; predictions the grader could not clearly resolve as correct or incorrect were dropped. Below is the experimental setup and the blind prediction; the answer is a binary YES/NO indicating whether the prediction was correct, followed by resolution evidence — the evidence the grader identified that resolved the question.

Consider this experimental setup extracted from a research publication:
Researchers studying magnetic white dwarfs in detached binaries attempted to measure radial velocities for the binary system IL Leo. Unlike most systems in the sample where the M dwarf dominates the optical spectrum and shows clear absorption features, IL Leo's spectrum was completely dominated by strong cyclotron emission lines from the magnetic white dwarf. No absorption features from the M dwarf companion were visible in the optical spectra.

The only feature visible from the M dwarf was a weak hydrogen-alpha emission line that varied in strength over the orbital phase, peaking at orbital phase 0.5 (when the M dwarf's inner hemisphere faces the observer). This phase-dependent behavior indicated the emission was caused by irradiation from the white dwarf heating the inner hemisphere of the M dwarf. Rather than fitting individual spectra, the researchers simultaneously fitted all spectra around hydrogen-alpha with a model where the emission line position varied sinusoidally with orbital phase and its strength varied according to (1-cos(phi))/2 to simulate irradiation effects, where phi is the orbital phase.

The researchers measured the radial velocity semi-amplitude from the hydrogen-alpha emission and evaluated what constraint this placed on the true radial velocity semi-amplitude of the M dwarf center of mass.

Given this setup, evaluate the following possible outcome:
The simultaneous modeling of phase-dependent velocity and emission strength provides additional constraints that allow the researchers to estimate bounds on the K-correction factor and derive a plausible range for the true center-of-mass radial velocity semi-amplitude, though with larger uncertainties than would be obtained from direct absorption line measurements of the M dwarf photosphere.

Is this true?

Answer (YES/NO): NO